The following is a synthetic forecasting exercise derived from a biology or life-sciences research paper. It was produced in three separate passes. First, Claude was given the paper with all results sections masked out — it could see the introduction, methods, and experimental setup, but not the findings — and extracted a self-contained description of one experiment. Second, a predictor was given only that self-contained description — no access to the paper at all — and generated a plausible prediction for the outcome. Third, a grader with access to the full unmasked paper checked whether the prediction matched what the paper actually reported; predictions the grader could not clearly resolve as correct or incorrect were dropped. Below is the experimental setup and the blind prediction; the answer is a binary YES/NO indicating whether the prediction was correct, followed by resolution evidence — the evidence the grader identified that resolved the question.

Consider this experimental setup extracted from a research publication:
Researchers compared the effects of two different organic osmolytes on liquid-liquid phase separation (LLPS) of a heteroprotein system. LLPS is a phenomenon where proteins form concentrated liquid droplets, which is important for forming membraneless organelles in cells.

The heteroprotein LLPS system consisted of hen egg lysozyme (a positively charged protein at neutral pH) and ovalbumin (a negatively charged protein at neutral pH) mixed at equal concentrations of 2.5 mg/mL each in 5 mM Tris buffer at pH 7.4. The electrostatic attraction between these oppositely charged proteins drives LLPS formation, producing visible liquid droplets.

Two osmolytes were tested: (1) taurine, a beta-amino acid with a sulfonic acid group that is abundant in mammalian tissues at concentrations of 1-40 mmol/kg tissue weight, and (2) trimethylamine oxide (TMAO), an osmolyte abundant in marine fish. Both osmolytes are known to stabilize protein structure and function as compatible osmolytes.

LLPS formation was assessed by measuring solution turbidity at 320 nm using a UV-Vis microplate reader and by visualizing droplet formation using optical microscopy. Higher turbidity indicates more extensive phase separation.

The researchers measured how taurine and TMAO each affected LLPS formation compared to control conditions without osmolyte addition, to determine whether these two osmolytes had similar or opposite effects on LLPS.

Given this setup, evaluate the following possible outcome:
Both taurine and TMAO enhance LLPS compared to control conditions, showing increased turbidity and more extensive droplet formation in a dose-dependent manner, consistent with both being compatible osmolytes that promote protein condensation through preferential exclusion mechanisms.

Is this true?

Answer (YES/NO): NO